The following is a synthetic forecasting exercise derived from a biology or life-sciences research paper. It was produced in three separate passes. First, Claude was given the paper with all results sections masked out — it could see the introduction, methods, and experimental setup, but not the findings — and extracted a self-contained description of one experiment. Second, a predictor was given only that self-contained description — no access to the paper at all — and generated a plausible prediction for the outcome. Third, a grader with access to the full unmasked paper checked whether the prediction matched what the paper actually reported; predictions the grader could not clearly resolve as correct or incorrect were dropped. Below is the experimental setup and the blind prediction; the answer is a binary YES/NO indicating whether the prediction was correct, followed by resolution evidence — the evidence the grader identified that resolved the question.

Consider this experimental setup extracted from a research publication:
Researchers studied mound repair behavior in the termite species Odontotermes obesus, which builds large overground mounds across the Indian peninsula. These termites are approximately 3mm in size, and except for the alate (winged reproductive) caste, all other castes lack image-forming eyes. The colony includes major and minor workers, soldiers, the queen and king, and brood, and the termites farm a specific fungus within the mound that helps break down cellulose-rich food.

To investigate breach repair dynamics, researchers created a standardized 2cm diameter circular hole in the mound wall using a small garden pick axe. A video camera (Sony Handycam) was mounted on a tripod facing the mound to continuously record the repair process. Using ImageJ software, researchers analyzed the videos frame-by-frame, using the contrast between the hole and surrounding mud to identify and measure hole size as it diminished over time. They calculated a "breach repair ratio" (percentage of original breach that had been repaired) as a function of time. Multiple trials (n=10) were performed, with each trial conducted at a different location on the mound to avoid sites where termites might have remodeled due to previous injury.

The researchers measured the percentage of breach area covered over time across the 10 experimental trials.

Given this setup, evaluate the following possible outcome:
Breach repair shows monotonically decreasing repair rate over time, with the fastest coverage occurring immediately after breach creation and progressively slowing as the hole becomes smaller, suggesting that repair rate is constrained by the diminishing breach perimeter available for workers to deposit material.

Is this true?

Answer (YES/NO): NO